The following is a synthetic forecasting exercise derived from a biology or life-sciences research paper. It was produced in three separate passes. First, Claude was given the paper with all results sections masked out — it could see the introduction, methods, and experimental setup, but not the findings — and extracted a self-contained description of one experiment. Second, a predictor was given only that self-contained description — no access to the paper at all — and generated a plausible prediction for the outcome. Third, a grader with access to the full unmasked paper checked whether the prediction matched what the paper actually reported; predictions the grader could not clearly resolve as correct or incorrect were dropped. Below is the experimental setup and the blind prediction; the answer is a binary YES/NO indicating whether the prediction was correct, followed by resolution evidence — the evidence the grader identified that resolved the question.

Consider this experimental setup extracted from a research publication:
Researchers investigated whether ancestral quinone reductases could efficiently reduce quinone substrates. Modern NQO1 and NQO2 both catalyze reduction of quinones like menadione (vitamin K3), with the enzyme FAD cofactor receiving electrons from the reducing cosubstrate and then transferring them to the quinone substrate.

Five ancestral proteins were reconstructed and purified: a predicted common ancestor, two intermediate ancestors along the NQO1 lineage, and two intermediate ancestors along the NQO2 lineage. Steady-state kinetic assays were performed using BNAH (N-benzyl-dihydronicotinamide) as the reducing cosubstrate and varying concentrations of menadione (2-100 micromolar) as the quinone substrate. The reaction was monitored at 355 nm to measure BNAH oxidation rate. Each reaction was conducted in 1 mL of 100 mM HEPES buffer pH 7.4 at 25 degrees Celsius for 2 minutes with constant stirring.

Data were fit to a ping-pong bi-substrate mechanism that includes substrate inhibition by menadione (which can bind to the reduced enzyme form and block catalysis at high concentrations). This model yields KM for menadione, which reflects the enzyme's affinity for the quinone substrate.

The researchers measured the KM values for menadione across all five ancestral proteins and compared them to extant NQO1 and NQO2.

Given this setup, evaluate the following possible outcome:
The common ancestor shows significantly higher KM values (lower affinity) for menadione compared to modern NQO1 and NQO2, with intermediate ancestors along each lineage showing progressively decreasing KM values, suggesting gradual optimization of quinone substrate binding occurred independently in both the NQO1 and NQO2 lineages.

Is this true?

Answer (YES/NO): NO